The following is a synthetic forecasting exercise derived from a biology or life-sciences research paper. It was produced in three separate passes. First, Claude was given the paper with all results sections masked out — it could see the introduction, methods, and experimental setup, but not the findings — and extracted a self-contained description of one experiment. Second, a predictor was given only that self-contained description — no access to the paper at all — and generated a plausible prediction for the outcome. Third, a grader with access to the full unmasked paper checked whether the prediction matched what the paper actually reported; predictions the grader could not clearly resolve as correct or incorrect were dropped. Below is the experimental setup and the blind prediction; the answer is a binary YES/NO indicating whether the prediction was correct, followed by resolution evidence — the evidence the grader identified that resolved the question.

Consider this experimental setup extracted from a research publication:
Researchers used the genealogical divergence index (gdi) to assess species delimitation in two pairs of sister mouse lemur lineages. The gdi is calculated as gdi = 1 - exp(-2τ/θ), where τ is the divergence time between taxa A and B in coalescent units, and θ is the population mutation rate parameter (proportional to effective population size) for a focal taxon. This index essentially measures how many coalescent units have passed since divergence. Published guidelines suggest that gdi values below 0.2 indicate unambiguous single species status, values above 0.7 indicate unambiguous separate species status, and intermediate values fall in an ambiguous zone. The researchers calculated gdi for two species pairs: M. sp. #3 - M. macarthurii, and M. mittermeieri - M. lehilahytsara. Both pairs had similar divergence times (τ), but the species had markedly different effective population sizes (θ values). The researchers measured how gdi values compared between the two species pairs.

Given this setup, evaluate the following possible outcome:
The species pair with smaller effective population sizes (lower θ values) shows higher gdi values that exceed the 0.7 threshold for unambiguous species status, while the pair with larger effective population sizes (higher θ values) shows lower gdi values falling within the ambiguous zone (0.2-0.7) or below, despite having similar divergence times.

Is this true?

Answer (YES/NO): YES